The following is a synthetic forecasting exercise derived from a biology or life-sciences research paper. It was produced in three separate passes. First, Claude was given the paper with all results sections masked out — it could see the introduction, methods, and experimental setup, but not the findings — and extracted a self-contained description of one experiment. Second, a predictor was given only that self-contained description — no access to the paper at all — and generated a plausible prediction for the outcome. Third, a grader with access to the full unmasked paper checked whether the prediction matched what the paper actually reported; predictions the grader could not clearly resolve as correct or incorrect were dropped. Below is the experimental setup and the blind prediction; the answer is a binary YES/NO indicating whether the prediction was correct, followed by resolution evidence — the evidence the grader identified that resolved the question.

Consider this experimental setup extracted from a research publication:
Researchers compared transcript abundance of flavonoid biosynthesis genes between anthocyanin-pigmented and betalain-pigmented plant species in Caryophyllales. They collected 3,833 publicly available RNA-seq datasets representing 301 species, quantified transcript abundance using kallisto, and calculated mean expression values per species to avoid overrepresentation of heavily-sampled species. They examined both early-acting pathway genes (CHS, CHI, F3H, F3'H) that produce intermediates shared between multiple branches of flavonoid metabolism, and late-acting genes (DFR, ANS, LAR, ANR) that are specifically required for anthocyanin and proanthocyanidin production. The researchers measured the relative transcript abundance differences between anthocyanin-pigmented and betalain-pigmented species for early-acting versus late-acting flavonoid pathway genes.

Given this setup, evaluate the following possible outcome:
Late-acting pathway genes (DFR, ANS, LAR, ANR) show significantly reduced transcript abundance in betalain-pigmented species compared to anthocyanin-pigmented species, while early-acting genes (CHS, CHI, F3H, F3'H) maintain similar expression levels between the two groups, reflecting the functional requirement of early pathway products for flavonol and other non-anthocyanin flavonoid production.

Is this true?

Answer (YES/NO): NO